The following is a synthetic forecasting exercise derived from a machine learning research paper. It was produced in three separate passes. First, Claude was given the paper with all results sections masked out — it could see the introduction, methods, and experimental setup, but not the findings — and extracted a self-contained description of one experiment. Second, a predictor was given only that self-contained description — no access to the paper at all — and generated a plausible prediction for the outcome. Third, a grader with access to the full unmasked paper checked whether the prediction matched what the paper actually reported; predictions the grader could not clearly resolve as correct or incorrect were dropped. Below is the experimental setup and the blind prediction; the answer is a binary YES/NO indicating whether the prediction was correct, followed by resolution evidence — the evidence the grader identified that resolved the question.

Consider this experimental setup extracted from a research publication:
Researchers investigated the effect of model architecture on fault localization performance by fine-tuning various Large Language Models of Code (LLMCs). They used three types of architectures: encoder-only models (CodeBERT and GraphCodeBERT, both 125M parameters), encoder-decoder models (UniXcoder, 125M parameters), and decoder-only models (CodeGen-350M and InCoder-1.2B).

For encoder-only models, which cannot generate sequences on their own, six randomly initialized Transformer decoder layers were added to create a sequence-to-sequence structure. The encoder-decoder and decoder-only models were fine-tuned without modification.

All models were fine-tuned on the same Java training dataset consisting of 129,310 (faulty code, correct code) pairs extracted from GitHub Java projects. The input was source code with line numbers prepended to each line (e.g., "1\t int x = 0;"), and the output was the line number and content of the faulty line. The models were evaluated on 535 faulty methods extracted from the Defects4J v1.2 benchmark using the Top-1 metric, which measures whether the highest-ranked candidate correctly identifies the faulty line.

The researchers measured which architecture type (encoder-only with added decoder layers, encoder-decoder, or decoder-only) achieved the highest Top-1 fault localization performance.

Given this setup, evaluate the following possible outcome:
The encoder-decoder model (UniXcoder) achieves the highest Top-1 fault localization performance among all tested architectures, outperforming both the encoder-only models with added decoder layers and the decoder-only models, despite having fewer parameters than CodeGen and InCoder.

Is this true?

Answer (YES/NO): YES